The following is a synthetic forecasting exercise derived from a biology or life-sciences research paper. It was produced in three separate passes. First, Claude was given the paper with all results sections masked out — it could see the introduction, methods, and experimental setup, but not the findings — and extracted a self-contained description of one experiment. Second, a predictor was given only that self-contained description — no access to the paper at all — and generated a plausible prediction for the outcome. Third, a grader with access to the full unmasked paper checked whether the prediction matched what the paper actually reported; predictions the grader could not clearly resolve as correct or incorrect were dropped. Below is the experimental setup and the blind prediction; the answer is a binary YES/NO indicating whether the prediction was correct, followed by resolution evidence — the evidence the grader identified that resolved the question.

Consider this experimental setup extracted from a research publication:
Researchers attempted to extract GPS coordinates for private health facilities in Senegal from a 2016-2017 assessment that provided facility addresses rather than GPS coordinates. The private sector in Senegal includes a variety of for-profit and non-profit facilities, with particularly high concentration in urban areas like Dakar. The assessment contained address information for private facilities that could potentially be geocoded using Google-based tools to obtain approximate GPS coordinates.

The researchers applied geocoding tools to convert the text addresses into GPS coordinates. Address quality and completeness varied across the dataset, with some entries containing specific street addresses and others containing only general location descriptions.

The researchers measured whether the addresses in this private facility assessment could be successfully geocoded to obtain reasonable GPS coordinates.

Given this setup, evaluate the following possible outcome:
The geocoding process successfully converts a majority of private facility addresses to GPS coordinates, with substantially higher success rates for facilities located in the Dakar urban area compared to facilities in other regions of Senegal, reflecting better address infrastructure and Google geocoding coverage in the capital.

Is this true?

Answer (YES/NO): NO